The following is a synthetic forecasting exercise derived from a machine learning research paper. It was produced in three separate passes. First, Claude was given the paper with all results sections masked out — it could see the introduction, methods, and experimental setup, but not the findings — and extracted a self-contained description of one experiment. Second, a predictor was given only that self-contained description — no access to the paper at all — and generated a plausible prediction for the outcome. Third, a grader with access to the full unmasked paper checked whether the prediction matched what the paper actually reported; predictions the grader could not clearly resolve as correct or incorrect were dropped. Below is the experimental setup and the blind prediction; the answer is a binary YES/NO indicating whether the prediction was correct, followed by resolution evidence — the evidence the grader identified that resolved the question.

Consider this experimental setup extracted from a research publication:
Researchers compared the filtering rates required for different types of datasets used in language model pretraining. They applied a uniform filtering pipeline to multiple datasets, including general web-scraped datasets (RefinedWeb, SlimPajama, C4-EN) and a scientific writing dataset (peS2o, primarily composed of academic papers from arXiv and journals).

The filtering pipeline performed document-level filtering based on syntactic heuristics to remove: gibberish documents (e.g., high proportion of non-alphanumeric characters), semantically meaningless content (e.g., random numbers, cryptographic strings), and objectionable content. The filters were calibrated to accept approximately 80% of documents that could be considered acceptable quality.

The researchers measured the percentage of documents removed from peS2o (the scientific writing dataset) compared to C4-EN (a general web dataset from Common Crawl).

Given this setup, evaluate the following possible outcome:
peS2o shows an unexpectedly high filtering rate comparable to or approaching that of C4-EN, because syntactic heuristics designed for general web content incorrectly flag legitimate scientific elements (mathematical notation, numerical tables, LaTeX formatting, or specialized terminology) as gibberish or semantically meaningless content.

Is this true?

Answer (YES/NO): NO